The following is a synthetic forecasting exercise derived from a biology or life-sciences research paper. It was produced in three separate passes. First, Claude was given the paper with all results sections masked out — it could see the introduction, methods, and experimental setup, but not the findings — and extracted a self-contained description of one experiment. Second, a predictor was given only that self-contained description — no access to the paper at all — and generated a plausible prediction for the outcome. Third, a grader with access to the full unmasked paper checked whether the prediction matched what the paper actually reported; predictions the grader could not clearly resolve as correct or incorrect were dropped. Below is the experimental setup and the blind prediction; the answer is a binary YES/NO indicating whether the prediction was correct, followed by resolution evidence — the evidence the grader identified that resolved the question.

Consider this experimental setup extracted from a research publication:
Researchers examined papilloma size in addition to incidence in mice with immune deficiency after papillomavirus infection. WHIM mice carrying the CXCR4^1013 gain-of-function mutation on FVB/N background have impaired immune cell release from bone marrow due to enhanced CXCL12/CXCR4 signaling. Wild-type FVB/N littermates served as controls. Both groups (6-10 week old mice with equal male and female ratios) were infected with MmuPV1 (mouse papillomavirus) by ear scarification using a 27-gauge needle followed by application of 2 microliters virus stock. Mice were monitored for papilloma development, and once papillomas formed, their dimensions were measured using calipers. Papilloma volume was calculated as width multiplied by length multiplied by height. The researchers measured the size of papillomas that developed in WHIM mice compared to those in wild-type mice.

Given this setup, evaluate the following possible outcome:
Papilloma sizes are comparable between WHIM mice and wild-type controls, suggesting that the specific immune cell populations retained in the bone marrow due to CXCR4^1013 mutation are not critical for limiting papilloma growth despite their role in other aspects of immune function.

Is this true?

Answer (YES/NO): NO